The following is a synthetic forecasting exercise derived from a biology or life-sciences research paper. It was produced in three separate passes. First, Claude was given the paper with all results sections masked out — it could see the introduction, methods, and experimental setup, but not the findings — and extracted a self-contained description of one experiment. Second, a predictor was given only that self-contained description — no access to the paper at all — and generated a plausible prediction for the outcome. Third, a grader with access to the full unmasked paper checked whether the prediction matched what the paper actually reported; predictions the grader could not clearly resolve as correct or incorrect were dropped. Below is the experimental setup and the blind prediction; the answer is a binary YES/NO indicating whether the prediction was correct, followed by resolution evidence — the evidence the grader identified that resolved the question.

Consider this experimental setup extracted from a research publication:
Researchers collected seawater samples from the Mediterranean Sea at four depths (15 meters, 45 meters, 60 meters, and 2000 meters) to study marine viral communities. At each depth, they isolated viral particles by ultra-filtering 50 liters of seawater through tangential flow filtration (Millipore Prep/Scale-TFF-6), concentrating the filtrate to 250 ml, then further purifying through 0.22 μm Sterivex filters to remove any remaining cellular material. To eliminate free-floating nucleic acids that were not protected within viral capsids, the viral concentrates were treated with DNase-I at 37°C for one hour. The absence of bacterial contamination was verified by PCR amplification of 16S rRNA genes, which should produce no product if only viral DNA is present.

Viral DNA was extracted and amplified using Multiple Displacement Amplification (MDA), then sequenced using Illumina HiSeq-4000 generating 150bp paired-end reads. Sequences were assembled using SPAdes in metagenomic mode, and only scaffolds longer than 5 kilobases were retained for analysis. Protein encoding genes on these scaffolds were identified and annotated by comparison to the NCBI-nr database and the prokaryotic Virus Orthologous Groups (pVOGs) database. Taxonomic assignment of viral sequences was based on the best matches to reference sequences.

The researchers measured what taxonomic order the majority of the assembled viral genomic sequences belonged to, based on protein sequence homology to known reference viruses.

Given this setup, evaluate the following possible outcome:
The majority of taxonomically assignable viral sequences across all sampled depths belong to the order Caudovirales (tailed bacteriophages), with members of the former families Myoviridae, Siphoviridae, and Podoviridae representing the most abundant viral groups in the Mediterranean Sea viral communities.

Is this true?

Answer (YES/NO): YES